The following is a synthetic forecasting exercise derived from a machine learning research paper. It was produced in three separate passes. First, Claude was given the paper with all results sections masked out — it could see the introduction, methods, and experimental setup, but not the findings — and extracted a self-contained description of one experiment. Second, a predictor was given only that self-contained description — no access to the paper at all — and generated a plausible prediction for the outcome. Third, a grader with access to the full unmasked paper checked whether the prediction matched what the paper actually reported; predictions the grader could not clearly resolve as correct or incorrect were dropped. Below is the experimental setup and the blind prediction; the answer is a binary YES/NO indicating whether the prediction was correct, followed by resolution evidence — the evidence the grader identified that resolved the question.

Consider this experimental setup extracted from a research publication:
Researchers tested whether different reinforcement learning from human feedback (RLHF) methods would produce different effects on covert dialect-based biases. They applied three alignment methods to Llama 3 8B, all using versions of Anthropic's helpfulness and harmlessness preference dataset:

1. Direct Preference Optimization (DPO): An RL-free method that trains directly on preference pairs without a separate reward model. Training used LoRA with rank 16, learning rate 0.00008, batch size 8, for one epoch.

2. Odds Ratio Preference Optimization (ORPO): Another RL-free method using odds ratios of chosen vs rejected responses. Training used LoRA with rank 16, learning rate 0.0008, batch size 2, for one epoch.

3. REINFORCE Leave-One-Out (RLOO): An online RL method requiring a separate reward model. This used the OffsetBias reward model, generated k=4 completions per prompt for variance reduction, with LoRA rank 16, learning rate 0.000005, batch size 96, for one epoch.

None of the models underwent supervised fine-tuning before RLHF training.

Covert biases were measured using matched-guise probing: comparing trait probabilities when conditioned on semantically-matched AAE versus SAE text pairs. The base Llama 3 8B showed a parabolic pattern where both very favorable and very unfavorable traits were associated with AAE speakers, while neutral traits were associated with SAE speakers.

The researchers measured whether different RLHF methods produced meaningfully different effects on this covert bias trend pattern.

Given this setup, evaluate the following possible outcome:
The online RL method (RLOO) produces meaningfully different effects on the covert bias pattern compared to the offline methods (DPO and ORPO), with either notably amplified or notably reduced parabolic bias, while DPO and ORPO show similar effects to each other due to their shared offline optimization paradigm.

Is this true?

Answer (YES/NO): NO